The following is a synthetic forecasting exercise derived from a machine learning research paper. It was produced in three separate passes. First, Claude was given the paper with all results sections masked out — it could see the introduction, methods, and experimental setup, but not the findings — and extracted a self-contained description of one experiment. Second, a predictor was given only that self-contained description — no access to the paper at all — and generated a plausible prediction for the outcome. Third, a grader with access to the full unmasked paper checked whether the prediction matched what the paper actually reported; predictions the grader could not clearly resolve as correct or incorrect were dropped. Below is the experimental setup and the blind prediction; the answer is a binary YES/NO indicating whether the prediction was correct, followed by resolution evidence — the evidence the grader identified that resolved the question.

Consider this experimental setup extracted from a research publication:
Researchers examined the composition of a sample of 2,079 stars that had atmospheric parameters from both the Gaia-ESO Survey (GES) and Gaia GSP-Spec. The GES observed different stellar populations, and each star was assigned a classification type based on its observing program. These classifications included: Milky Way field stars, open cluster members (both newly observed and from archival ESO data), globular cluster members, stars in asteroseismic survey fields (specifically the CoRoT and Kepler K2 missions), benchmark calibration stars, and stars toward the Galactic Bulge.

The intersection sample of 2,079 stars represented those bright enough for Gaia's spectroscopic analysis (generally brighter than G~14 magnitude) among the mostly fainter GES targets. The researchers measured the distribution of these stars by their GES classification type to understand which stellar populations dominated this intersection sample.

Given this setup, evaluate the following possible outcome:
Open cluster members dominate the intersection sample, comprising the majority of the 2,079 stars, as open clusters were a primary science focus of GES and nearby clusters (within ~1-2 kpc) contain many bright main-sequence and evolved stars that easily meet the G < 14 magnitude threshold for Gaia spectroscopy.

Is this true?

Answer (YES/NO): YES